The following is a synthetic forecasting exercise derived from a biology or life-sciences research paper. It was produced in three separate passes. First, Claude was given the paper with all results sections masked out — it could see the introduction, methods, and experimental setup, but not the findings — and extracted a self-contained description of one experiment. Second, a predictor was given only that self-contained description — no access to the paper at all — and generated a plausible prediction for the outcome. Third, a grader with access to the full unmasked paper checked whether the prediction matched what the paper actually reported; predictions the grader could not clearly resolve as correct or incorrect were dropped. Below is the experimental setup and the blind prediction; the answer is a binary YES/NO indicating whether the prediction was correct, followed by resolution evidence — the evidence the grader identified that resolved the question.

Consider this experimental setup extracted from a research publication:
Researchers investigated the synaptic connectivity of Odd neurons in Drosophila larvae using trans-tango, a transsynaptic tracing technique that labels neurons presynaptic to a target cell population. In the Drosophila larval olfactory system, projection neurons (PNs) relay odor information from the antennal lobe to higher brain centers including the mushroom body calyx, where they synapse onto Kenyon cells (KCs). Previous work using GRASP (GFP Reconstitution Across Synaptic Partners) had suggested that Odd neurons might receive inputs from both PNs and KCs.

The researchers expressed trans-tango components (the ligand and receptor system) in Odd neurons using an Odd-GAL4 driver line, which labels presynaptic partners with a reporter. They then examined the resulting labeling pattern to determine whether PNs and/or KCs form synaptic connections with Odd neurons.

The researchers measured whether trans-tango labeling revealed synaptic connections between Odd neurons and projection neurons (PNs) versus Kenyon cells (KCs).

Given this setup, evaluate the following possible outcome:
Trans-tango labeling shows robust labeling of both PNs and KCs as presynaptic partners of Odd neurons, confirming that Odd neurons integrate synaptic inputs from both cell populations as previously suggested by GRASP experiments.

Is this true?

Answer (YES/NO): NO